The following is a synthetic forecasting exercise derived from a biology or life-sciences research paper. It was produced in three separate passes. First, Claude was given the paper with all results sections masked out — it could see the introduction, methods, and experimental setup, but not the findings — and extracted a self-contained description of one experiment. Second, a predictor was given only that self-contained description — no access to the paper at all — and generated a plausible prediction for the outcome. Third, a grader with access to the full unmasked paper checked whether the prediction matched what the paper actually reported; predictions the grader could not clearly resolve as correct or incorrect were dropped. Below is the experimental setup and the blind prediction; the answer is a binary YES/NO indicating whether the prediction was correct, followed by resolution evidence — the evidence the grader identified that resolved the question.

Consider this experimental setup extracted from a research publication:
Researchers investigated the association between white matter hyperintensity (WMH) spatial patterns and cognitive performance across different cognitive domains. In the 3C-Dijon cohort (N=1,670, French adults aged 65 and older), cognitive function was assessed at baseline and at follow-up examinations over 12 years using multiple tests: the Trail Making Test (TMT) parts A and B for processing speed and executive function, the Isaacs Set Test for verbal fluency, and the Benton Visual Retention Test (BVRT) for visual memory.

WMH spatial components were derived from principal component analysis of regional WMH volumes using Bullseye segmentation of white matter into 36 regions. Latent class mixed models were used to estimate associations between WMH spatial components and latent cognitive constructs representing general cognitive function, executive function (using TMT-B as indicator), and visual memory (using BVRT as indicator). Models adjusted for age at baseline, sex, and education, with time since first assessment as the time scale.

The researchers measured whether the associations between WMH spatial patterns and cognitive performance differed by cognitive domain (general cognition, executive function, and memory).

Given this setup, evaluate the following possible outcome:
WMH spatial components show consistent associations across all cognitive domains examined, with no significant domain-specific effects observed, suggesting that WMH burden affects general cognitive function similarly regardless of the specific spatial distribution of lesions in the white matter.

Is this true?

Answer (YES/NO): NO